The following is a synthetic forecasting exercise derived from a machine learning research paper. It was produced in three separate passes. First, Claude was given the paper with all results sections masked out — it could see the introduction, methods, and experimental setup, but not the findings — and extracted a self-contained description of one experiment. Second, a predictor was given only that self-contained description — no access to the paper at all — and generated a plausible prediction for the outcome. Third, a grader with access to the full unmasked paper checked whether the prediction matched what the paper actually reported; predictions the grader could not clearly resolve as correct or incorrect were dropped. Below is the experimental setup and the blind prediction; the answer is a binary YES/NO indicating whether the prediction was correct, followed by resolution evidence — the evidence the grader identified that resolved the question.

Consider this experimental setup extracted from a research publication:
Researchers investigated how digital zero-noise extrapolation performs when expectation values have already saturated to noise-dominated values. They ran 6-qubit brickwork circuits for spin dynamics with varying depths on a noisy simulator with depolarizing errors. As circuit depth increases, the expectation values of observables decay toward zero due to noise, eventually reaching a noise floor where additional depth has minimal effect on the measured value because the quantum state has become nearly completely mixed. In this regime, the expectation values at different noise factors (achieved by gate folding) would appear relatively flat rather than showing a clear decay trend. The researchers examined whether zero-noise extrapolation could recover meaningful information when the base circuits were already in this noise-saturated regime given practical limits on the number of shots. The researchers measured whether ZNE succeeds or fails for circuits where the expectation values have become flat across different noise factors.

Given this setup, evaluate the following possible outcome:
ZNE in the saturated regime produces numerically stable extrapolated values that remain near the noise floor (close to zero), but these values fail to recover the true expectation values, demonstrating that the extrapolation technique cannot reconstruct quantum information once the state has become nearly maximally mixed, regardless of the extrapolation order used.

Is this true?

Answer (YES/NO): NO